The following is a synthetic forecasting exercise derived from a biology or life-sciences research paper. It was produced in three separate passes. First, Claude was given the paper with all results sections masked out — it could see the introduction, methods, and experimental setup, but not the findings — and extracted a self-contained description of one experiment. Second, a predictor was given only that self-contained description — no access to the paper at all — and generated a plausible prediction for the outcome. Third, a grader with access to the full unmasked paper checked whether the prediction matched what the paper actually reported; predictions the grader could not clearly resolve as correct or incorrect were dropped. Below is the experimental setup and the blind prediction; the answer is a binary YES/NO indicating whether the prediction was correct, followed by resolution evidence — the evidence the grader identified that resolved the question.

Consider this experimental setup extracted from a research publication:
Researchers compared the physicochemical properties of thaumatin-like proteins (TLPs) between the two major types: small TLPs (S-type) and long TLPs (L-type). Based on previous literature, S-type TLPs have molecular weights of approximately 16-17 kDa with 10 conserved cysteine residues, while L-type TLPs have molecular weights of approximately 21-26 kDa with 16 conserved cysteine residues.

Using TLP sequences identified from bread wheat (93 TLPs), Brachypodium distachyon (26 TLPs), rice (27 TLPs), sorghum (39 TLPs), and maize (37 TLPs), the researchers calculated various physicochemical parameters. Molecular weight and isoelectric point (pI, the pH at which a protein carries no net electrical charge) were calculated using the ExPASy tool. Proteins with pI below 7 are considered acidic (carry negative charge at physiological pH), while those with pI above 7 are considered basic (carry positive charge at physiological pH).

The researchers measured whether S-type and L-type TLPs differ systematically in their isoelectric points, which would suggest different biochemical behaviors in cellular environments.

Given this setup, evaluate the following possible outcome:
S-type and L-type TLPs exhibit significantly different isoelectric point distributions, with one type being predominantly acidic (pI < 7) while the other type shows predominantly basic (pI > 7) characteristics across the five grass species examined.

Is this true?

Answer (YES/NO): NO